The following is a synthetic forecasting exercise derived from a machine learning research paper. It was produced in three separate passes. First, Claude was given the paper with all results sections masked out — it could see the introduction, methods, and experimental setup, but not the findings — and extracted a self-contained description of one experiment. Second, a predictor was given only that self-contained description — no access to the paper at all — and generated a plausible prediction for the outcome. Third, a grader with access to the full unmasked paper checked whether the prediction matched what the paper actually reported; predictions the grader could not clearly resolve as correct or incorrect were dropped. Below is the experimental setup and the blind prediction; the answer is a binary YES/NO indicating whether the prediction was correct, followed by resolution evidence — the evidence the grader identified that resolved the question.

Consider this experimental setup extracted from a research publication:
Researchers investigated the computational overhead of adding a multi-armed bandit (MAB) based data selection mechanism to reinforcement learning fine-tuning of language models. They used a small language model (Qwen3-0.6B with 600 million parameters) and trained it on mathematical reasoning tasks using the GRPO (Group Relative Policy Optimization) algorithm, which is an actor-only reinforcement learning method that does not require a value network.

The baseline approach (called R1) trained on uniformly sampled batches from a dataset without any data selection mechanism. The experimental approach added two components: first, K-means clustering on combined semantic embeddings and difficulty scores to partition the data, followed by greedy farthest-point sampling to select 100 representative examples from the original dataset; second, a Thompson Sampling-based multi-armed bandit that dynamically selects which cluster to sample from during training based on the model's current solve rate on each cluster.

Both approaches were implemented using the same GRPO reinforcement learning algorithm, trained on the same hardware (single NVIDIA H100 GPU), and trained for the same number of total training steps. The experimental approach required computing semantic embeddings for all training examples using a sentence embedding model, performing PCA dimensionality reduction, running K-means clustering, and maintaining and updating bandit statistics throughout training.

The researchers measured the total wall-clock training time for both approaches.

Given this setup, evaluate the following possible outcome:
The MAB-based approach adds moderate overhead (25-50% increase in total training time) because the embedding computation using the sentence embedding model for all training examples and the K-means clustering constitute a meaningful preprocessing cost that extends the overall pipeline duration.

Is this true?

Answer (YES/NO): NO